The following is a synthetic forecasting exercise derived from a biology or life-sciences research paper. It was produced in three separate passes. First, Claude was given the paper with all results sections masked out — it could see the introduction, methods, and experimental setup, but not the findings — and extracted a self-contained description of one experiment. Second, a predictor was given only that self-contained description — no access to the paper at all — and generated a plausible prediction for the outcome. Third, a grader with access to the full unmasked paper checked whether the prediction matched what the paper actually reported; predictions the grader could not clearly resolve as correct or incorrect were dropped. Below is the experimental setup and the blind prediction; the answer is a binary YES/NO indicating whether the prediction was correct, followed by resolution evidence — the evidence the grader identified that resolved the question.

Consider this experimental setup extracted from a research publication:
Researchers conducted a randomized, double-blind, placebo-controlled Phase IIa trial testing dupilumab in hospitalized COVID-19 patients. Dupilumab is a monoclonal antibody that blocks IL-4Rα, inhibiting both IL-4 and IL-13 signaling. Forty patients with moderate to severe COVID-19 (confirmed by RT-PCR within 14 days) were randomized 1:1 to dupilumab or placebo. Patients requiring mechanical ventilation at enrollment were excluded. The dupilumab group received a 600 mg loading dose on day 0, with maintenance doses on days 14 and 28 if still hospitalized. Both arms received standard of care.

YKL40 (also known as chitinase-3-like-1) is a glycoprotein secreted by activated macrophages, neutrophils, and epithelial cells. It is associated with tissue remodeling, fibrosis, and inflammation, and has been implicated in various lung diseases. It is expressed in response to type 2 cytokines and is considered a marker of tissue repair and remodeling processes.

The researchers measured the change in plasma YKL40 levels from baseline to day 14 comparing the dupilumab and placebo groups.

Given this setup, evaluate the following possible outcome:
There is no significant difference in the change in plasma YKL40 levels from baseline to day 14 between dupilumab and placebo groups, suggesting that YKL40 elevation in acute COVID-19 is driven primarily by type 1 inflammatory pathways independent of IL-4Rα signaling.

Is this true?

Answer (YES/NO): NO